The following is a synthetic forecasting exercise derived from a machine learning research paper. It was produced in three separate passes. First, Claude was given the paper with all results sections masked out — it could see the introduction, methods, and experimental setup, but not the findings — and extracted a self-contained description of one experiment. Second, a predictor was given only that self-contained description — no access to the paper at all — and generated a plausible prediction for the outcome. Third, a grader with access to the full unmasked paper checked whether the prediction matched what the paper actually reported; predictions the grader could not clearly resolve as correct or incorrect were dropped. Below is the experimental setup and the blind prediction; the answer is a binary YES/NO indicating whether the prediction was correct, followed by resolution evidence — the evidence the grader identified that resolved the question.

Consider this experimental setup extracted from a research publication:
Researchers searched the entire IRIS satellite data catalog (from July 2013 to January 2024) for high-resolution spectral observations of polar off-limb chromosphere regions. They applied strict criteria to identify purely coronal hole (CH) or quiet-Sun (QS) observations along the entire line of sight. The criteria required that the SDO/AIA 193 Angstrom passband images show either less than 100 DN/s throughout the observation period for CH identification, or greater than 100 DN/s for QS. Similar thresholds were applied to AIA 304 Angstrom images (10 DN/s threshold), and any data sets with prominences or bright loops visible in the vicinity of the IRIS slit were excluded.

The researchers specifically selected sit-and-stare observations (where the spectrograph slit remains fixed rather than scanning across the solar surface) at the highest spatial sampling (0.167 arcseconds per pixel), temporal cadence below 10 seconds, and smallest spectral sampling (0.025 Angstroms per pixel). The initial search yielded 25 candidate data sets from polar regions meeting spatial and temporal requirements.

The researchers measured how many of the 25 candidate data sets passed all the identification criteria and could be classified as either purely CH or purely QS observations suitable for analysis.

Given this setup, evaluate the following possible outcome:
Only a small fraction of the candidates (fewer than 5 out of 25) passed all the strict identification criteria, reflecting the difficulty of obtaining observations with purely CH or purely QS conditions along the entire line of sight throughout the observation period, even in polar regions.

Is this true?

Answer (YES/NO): NO